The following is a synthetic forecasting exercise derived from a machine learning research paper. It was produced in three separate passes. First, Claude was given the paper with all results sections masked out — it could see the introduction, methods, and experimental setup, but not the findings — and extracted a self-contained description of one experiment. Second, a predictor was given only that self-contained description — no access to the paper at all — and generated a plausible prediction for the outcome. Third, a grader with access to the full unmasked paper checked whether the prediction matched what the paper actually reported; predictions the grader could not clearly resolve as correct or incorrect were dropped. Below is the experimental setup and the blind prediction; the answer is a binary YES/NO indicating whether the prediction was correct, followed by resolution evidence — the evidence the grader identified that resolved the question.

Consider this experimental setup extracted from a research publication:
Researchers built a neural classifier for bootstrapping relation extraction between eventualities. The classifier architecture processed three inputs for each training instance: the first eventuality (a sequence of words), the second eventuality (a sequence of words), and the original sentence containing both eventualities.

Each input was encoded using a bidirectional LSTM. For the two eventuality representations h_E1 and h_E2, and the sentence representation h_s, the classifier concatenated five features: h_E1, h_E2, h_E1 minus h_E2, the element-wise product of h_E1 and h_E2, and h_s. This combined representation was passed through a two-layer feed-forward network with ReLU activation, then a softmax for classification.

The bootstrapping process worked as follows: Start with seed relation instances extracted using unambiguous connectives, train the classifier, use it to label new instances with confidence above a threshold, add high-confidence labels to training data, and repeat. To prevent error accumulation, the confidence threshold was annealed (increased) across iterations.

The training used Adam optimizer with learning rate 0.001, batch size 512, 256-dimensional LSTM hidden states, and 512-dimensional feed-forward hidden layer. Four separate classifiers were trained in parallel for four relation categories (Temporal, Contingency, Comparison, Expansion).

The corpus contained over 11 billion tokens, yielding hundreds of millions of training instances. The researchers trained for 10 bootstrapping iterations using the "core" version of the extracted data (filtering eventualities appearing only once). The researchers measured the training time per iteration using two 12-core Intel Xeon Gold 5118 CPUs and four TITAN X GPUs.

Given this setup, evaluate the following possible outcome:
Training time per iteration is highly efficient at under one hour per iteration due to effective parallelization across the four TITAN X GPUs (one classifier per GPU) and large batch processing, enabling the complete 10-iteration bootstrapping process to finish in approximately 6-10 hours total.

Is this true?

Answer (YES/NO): NO